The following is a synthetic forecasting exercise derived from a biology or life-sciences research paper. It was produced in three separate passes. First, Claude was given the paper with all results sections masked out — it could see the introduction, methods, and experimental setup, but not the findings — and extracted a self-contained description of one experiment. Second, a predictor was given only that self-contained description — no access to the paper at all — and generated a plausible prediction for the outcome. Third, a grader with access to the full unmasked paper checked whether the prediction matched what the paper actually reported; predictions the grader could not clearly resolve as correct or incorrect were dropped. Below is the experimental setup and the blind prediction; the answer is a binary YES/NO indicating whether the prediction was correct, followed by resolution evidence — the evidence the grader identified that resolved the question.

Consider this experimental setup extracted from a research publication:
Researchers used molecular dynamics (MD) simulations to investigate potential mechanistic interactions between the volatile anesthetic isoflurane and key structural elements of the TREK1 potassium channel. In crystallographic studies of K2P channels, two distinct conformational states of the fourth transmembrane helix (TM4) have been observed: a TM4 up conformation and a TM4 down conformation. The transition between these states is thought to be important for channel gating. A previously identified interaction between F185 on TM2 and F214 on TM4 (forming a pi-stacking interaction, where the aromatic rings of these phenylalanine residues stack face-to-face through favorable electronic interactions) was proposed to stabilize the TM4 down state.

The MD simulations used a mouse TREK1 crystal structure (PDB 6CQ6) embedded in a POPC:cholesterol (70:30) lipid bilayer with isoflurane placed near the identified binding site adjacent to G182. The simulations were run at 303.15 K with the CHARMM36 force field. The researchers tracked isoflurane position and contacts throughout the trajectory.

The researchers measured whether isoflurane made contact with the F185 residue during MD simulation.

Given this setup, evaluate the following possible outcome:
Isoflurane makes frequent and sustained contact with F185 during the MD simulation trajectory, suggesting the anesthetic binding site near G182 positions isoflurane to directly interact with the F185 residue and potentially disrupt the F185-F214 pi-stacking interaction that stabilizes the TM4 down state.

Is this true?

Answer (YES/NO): YES